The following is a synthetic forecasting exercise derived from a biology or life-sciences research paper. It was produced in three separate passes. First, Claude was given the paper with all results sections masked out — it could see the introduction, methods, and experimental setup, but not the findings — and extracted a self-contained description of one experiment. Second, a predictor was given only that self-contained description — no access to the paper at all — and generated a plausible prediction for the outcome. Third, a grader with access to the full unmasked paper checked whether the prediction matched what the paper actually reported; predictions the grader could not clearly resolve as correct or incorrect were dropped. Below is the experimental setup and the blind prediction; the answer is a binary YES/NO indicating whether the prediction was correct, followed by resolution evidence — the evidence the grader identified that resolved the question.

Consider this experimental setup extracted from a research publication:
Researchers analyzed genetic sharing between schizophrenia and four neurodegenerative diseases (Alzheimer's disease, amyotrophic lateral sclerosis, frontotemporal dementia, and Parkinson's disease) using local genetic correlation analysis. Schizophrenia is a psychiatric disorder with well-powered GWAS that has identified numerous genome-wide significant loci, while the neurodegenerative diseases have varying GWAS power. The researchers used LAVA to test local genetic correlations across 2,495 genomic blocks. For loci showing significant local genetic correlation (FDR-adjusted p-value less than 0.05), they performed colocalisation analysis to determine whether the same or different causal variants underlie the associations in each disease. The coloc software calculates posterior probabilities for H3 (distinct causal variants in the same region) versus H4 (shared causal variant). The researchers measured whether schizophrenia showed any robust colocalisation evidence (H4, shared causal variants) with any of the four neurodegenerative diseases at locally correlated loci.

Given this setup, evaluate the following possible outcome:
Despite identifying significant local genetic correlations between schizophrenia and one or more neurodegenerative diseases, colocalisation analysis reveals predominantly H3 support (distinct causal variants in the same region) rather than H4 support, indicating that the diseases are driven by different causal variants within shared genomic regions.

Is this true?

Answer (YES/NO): YES